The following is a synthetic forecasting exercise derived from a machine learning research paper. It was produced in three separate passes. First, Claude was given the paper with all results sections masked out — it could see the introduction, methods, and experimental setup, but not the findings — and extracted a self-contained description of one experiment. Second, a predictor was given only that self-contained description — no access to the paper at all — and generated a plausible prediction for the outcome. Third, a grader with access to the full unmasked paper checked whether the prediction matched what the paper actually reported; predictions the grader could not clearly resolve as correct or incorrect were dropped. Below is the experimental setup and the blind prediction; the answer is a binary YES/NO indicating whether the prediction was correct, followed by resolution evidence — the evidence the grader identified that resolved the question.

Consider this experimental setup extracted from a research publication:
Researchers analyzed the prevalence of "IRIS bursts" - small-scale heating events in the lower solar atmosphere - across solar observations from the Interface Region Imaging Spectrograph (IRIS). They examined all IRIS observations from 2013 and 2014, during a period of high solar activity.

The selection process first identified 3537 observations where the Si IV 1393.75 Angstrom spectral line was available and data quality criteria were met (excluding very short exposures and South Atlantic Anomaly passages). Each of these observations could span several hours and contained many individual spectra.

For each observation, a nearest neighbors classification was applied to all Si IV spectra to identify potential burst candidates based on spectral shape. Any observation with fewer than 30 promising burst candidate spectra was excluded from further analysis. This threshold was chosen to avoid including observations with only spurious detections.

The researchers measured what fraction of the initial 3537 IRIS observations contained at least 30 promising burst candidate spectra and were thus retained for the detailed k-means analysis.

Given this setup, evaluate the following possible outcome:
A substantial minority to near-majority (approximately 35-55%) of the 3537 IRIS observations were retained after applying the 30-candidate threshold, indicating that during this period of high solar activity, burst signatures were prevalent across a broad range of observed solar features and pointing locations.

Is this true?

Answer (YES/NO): NO